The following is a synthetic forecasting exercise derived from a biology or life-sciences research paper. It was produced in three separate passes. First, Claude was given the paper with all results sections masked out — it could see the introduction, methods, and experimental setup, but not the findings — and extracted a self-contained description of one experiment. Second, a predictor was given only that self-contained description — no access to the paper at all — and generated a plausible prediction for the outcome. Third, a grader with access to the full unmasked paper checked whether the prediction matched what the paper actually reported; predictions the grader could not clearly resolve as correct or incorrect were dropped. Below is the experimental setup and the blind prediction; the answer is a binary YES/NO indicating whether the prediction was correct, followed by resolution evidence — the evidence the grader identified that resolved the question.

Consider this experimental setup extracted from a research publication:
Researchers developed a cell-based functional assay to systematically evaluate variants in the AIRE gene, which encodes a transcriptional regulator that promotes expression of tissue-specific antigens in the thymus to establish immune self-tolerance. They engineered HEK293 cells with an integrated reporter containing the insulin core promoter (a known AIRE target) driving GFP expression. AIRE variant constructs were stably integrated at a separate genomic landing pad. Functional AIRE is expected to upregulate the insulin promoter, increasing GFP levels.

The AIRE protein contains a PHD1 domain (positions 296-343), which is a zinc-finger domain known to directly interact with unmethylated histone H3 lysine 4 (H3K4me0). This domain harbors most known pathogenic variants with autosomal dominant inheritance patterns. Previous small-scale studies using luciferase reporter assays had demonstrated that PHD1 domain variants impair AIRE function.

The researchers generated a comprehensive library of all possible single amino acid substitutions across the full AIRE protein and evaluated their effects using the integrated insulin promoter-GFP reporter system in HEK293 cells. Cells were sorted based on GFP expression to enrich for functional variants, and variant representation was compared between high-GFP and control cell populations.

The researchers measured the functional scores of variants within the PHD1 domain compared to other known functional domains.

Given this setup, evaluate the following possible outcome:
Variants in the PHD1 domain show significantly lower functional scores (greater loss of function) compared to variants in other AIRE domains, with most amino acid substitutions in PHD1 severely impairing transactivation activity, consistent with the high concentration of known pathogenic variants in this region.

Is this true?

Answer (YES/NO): NO